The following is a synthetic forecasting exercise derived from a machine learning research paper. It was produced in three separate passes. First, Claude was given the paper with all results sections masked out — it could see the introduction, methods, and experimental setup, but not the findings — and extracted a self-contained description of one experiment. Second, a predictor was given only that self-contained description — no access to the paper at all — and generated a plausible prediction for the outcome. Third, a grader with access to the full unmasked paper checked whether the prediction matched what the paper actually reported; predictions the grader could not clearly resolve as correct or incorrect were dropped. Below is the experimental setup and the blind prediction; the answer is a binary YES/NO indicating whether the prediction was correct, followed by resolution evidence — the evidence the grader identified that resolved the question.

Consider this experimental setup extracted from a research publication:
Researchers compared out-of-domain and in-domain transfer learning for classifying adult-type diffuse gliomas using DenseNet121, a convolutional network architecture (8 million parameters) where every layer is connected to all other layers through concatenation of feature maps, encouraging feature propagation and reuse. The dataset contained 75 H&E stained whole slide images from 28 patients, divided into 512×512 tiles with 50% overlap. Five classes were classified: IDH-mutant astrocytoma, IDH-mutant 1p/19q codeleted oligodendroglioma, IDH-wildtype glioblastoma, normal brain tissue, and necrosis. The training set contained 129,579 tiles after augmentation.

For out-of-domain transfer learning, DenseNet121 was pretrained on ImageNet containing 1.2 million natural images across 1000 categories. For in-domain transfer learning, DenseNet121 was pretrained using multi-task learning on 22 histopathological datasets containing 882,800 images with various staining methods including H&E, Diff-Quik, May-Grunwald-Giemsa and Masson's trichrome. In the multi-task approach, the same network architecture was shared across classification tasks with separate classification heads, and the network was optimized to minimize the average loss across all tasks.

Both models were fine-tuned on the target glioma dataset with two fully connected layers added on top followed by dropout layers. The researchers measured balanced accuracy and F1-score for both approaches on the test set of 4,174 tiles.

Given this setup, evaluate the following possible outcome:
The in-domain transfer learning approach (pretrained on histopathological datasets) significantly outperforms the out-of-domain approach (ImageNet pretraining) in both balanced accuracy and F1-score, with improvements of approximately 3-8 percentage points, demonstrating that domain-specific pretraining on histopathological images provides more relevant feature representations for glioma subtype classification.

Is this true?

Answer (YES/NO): NO